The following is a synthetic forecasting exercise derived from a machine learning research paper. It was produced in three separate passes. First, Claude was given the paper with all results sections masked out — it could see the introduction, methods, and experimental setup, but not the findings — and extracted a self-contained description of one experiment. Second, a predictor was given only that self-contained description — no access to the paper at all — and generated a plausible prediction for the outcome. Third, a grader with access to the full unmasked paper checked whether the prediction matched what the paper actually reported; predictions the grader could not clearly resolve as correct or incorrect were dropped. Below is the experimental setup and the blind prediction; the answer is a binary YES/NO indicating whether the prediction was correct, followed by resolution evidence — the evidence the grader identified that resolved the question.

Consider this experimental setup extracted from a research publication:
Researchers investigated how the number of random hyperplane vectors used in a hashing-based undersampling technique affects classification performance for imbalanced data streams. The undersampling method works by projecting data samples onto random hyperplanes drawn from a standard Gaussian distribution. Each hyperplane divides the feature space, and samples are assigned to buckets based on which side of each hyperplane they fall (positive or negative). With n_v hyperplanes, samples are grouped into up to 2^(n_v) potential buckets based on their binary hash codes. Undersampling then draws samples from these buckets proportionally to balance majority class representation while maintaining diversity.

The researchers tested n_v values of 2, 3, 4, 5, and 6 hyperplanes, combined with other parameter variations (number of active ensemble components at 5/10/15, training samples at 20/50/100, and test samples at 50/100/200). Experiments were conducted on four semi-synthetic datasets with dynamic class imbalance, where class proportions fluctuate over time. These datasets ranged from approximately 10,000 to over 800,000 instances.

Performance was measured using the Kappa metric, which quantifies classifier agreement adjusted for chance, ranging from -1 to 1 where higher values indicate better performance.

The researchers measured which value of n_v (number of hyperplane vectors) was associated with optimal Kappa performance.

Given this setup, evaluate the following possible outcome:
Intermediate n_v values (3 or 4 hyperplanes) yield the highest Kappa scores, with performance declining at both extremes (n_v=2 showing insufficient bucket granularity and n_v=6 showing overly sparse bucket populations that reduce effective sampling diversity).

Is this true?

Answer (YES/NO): NO